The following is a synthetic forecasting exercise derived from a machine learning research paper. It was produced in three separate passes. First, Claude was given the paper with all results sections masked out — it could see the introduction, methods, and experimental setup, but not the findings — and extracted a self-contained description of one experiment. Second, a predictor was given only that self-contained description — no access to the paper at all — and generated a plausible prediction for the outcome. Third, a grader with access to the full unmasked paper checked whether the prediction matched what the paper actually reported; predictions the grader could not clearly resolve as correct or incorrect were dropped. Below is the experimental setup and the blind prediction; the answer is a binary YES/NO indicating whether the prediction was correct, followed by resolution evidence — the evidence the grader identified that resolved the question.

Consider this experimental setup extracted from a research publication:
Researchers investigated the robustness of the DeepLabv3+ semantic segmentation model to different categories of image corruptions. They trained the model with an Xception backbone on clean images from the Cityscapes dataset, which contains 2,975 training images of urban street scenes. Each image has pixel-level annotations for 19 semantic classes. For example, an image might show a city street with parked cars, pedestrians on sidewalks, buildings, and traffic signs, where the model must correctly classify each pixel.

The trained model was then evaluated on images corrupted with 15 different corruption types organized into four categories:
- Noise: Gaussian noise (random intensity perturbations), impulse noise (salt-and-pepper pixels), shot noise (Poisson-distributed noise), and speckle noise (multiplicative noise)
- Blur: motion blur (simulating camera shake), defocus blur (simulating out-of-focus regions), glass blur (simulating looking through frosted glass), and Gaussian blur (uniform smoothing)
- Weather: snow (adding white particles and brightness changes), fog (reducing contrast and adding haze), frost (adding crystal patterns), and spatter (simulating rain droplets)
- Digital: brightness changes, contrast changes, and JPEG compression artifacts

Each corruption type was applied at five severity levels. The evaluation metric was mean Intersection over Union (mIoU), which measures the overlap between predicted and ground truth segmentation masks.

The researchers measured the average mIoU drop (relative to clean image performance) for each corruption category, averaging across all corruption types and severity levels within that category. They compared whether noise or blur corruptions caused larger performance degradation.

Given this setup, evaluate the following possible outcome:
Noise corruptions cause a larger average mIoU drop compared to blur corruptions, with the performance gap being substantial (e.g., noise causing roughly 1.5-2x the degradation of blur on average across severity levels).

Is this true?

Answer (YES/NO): YES